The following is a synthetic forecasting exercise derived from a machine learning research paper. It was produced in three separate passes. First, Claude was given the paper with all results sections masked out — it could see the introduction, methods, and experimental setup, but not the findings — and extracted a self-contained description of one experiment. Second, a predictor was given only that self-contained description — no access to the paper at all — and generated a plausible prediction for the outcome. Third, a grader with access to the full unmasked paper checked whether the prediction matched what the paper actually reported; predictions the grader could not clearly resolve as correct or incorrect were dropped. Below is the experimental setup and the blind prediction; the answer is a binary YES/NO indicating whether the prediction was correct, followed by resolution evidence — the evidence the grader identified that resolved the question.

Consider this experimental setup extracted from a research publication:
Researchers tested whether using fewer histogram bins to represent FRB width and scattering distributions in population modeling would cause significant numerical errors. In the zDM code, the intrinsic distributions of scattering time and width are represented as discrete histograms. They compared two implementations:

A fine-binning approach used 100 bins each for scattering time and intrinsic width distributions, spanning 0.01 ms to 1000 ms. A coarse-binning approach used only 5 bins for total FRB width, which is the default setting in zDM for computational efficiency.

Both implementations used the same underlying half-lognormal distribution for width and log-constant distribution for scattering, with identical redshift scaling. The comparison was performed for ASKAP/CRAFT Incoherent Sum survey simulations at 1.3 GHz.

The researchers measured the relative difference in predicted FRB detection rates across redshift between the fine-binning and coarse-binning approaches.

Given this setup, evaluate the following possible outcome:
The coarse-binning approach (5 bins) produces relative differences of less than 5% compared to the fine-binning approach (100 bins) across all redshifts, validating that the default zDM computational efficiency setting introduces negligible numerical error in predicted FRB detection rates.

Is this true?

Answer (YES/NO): YES